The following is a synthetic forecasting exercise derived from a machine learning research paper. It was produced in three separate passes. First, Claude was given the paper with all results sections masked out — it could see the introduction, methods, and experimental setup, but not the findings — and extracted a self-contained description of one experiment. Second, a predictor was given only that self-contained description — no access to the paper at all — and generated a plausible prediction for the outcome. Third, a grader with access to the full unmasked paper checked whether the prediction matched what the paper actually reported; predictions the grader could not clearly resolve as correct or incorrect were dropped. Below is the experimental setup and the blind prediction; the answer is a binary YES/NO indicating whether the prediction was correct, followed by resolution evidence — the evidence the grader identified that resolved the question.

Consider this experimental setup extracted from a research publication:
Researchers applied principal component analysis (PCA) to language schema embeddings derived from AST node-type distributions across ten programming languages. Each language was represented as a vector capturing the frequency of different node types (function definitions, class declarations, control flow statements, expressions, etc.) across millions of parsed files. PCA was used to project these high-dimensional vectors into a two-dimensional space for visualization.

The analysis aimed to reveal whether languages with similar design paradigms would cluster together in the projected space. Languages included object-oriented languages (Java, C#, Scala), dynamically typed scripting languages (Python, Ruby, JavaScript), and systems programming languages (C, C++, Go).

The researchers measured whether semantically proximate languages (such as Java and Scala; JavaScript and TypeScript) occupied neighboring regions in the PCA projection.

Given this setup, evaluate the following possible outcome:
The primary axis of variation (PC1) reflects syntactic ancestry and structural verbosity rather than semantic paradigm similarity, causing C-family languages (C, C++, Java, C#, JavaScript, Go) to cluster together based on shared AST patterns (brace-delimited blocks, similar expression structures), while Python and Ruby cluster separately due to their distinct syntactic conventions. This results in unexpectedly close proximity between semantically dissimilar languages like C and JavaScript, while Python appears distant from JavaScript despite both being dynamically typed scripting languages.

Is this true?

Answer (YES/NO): NO